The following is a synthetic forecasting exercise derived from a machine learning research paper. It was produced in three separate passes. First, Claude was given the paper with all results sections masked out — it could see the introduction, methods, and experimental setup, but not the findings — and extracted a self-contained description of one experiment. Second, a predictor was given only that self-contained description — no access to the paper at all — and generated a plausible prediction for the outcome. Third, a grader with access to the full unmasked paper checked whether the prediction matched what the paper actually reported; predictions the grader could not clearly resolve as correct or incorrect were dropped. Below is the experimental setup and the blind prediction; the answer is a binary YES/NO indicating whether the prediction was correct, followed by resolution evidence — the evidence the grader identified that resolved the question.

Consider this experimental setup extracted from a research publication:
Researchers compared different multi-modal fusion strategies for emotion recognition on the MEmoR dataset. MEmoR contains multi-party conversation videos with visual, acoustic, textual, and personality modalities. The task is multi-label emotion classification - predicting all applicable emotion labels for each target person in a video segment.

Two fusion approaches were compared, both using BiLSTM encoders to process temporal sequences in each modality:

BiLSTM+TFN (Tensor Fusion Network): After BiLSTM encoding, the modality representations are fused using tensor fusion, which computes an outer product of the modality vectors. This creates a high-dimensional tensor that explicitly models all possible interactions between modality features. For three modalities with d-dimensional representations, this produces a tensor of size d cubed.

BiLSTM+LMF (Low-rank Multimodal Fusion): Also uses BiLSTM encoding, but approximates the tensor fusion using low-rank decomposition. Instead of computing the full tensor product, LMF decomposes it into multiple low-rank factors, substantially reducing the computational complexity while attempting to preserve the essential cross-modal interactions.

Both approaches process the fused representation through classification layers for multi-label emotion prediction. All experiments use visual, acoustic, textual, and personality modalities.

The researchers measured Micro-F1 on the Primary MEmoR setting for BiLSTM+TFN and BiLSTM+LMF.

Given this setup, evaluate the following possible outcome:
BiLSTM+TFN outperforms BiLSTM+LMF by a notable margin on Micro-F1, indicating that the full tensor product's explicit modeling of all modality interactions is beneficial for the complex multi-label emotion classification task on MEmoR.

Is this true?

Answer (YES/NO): YES